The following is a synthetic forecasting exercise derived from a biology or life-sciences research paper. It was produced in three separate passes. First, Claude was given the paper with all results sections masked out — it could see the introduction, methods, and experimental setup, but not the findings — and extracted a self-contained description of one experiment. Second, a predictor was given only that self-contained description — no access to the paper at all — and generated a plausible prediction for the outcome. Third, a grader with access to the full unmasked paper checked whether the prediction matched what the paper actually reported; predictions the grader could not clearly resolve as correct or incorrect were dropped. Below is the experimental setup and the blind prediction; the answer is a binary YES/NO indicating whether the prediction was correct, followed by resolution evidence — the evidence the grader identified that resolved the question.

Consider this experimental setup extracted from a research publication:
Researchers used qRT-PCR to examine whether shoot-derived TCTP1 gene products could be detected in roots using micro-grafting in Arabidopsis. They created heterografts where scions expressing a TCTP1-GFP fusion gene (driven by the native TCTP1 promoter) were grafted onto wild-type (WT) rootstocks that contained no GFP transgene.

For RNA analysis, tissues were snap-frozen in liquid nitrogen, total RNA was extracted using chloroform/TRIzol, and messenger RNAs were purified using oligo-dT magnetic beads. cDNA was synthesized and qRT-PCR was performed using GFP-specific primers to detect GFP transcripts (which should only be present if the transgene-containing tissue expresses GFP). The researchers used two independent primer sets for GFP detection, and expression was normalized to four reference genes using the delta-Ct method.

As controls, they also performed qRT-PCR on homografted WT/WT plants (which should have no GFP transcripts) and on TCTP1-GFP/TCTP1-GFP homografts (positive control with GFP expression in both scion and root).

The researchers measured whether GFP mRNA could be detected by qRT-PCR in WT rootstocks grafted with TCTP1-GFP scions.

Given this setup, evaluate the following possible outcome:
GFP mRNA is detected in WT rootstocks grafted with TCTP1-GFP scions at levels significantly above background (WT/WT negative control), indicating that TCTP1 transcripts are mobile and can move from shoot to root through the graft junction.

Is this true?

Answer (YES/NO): YES